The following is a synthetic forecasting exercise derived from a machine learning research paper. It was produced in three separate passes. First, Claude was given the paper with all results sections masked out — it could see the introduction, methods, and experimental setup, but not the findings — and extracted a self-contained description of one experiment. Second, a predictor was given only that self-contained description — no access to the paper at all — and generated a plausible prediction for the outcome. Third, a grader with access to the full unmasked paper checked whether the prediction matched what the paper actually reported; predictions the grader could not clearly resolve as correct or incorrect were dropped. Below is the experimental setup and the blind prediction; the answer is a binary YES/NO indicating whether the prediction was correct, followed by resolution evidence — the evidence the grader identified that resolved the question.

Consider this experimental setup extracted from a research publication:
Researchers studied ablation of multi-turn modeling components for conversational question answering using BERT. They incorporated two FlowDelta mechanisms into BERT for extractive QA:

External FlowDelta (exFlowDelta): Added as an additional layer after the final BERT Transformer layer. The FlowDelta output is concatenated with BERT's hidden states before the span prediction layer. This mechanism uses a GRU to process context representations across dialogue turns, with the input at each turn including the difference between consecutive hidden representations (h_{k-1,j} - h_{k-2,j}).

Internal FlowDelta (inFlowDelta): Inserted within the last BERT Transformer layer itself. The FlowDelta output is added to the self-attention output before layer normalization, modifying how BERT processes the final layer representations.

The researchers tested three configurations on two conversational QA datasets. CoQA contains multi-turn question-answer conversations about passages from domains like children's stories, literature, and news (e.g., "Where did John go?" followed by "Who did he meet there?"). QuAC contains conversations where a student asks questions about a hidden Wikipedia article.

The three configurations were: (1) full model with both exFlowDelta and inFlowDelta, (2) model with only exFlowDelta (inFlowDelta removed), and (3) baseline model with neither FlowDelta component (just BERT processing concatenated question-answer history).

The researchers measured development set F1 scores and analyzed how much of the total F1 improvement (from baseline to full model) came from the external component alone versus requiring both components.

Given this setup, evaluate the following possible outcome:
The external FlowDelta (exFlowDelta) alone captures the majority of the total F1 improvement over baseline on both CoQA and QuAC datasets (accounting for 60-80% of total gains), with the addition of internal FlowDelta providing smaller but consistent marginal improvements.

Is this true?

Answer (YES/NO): NO